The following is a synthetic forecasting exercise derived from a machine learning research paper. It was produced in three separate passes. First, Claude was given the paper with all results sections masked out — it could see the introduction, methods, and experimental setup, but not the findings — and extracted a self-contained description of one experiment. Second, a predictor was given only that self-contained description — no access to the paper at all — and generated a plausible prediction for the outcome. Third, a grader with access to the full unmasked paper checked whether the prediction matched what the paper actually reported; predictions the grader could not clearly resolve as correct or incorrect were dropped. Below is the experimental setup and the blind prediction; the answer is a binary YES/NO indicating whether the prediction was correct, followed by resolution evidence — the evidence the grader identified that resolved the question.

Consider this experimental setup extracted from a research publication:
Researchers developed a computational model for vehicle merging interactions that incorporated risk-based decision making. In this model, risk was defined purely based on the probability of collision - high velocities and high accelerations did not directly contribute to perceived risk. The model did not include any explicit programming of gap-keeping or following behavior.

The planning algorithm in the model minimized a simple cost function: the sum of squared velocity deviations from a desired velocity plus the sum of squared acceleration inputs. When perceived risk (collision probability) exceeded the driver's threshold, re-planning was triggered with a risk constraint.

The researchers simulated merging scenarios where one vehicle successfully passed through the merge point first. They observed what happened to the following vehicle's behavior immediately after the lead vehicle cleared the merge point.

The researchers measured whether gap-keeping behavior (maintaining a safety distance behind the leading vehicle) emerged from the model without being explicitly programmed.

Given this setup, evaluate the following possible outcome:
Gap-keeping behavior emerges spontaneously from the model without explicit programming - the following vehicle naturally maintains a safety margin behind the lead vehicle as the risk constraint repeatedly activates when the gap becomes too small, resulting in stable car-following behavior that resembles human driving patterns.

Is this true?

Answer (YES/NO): YES